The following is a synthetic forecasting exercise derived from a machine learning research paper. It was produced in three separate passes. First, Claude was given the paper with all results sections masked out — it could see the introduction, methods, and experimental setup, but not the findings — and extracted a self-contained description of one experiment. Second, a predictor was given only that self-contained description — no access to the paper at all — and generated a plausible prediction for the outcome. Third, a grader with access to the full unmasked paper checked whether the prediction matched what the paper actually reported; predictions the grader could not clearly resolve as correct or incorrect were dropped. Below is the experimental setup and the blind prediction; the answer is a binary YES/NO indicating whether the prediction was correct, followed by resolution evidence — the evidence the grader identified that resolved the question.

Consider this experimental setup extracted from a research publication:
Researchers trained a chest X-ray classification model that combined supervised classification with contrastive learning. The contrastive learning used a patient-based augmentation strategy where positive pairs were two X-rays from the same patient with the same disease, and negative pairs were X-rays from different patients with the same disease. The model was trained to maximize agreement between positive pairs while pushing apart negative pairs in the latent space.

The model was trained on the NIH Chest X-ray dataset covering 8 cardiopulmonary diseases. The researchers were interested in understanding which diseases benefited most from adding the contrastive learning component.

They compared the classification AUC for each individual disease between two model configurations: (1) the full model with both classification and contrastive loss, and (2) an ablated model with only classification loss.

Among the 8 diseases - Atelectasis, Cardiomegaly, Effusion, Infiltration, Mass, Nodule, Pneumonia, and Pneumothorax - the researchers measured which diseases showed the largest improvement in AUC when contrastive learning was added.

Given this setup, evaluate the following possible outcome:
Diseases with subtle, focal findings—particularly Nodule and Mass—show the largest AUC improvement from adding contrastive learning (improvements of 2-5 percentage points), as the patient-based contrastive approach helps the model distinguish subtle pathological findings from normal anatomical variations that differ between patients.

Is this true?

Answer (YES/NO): NO